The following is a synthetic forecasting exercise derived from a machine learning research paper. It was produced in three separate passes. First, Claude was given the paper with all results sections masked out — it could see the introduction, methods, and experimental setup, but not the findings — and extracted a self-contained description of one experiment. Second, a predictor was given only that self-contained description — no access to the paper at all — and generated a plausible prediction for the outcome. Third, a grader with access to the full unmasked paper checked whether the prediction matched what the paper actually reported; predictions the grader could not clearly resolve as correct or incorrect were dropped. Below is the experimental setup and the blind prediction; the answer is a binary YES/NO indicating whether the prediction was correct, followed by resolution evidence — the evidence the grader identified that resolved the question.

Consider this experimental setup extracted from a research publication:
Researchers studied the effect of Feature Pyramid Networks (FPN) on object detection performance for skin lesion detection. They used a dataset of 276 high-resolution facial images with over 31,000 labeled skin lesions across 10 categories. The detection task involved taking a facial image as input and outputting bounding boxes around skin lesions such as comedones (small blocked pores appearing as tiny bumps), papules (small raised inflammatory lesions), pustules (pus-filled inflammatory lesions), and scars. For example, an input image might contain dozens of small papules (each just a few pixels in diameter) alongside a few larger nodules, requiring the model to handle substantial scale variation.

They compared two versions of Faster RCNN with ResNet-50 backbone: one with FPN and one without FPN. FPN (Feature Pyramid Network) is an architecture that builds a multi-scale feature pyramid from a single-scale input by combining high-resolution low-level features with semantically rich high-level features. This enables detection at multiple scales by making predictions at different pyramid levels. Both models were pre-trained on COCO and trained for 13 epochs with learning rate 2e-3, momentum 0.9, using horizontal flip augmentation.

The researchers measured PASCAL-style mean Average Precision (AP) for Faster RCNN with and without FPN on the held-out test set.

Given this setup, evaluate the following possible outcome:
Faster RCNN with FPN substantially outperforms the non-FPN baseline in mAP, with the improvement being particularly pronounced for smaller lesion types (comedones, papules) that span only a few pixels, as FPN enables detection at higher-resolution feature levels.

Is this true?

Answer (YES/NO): YES